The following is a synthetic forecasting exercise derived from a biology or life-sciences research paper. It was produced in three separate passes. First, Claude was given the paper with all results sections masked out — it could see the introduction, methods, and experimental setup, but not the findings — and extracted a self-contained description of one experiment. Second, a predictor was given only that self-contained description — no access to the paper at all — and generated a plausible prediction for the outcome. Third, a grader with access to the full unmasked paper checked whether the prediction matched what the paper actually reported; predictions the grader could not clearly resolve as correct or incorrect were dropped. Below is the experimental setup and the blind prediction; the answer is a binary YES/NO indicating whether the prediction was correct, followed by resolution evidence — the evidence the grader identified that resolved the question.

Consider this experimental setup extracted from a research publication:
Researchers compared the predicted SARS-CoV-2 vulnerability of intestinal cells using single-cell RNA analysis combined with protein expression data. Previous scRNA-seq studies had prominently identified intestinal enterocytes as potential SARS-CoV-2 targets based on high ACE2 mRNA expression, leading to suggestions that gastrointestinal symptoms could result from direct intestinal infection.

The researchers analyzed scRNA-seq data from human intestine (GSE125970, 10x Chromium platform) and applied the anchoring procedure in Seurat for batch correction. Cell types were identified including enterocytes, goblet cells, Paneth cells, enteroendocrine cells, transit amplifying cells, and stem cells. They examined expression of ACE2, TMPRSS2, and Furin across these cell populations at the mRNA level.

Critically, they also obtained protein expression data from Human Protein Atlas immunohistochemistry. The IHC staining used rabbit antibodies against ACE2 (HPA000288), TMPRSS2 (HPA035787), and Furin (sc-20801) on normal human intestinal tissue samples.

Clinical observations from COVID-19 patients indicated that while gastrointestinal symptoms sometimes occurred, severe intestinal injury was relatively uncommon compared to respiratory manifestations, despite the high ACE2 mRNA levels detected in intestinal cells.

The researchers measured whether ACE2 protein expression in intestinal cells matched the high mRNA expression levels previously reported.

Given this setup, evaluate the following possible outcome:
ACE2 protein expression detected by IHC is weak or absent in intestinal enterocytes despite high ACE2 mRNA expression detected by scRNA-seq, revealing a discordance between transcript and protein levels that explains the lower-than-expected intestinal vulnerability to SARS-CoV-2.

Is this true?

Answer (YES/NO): NO